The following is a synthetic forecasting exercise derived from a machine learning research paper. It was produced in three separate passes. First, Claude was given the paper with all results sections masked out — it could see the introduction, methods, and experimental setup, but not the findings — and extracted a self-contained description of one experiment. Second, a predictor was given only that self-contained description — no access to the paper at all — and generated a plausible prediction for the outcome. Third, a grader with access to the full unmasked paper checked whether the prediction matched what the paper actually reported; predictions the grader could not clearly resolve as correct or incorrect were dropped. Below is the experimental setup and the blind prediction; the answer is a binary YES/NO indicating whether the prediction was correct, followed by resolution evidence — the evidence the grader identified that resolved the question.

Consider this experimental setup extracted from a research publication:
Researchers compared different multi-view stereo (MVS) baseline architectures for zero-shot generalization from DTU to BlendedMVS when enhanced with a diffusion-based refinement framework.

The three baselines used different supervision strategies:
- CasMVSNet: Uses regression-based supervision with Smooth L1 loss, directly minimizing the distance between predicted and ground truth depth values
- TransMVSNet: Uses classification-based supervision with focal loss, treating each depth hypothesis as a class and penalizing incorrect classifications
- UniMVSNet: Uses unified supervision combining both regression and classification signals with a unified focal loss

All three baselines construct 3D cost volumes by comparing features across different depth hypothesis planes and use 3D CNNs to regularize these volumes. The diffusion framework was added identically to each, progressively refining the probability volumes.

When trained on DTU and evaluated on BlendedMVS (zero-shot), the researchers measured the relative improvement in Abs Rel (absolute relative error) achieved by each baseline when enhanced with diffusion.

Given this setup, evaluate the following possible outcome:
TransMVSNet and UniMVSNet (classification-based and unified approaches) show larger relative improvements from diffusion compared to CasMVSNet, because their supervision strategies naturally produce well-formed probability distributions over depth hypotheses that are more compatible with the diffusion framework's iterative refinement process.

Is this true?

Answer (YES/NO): YES